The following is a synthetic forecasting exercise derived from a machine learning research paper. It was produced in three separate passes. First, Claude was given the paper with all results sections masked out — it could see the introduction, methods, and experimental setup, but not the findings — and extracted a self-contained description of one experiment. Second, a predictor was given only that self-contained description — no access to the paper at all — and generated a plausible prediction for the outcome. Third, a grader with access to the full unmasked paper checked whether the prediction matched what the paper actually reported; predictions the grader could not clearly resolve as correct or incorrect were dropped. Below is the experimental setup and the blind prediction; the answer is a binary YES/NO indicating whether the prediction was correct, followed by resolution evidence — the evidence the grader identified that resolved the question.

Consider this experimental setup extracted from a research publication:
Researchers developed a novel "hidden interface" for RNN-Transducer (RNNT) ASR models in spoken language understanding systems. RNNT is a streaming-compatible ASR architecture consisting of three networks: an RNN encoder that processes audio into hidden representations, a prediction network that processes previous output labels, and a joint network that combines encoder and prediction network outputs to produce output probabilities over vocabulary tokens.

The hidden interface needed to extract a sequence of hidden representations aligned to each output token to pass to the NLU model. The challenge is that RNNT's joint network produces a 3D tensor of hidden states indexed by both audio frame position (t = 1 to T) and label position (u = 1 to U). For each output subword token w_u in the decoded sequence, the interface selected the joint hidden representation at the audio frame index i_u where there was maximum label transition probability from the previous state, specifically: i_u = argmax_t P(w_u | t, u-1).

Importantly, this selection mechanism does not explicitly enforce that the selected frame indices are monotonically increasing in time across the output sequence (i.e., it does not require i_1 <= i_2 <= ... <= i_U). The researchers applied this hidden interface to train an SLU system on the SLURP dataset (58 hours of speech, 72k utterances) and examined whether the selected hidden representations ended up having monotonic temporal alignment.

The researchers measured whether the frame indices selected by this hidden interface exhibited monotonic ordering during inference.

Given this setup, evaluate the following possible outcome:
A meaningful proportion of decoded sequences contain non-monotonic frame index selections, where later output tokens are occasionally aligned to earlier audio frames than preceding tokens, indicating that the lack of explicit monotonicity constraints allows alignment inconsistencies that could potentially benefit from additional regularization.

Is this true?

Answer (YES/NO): NO